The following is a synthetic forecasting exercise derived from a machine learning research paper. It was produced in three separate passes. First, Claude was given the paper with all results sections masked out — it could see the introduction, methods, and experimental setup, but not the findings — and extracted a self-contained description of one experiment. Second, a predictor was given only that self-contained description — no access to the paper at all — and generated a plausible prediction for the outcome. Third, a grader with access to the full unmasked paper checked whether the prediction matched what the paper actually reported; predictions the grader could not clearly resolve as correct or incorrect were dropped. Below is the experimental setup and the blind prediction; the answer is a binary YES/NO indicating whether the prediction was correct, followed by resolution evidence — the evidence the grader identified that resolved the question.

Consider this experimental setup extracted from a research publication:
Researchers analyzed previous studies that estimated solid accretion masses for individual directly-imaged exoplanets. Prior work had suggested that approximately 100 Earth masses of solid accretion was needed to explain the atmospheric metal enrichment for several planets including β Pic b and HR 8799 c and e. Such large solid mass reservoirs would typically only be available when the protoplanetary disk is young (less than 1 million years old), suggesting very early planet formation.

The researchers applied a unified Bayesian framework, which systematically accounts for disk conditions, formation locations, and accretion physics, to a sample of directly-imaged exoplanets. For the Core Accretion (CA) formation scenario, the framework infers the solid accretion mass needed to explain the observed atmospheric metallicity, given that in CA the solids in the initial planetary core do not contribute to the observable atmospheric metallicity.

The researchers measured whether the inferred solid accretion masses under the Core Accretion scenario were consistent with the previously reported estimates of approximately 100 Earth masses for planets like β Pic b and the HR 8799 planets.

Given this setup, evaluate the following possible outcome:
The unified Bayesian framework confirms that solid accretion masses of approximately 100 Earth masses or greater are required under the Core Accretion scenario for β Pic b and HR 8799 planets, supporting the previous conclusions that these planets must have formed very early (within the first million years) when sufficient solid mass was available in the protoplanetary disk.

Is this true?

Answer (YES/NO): YES